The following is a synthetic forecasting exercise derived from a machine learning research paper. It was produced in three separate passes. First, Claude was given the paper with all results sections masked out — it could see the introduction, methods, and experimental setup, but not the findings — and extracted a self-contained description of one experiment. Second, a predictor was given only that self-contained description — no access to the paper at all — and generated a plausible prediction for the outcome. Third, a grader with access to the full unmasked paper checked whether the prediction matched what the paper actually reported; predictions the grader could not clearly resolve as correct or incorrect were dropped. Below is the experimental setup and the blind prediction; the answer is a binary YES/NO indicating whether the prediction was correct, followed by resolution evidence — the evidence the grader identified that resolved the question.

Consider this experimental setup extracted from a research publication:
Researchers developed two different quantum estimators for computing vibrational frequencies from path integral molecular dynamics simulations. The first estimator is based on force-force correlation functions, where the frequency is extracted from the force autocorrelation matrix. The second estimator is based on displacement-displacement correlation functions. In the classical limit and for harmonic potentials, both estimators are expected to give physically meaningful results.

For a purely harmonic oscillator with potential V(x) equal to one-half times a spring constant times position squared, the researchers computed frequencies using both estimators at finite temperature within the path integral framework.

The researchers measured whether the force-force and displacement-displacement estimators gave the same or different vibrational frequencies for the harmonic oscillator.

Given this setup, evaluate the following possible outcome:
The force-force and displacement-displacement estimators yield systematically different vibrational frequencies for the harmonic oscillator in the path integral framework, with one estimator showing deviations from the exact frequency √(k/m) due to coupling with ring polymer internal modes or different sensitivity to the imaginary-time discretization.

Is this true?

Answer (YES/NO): NO